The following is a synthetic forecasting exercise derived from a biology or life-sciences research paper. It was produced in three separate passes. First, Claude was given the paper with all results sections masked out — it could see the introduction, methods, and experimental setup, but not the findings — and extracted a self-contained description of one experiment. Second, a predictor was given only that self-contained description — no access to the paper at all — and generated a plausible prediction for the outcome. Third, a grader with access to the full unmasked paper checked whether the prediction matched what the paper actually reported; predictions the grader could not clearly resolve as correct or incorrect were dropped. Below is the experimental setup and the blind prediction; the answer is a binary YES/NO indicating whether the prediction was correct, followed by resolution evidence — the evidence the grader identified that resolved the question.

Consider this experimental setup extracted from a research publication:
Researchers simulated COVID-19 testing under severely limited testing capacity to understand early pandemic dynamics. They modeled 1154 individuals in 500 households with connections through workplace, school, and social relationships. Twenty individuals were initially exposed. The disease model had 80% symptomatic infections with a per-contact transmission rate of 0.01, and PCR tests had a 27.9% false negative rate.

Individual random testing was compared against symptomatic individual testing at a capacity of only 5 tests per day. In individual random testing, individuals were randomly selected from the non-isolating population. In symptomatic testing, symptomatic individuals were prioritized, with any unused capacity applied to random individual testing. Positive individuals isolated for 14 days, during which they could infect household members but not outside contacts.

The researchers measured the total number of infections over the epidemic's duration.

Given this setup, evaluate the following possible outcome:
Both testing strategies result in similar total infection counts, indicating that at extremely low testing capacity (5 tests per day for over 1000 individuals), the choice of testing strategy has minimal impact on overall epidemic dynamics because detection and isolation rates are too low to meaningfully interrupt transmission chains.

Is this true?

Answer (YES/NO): NO